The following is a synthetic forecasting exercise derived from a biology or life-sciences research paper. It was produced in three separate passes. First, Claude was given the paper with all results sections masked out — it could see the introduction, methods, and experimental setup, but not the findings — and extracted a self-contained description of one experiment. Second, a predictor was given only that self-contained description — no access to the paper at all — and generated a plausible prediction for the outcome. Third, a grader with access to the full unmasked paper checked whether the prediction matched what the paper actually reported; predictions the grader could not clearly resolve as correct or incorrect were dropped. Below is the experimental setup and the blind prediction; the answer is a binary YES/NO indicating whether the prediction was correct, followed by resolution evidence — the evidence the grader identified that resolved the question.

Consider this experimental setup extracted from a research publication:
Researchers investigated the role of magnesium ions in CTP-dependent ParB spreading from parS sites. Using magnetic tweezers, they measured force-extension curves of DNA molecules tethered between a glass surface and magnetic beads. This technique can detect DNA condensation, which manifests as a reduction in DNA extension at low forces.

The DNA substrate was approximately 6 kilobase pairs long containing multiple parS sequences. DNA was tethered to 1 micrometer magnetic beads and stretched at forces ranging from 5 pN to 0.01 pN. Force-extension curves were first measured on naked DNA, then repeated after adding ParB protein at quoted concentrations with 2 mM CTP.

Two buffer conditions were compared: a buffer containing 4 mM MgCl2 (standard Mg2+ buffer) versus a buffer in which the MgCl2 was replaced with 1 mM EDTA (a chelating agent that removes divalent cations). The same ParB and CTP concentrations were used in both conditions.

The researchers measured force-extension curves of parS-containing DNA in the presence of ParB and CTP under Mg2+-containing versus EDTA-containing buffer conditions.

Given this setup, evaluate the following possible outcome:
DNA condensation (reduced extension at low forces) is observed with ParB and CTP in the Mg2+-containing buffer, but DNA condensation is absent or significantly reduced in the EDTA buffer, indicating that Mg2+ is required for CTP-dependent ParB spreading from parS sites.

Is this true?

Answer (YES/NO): YES